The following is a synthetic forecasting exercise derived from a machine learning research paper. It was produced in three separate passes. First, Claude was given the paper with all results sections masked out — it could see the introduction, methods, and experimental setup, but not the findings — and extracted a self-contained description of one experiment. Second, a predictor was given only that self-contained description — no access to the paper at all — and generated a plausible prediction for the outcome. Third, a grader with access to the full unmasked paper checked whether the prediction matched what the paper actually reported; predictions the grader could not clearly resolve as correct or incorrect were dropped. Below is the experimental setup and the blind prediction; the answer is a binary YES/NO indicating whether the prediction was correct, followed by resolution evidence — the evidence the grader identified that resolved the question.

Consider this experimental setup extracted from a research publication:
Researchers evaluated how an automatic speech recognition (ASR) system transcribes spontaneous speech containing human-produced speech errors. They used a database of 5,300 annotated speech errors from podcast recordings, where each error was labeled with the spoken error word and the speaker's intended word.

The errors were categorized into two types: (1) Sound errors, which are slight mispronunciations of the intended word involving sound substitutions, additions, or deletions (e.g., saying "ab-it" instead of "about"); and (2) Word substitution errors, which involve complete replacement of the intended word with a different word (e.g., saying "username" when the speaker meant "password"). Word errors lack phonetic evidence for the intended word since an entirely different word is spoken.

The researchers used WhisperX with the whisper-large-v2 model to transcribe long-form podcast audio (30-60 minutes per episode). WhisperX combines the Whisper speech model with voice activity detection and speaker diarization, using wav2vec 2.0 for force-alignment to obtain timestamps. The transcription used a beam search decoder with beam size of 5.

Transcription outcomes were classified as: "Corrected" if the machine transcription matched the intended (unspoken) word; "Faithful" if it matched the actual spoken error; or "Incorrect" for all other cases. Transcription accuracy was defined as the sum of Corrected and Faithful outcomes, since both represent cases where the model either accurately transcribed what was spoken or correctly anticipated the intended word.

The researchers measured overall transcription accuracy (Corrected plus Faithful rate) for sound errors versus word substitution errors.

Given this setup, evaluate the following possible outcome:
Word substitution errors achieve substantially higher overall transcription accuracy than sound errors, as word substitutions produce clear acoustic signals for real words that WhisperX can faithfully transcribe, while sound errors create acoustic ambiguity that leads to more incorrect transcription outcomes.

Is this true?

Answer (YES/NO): NO